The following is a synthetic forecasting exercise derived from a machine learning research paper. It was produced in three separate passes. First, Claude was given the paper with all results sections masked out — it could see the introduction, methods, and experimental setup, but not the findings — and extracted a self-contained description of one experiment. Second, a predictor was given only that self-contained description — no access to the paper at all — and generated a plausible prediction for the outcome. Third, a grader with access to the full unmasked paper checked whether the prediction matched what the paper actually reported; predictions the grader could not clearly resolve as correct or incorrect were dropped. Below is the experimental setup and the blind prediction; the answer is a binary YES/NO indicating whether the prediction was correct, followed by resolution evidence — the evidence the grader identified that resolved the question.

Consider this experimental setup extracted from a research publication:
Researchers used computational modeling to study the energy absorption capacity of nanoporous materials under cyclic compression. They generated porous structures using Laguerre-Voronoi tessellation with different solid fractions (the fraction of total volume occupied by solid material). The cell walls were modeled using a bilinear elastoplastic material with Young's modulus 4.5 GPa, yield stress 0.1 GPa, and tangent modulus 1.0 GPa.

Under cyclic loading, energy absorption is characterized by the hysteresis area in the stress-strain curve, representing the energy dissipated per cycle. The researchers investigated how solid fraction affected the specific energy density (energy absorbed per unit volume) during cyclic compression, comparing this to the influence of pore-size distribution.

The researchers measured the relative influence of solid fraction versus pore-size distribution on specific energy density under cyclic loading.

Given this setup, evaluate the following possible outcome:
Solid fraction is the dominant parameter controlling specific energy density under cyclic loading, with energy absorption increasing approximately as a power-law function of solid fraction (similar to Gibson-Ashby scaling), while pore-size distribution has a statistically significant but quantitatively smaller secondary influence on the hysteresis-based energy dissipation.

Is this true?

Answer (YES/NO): NO